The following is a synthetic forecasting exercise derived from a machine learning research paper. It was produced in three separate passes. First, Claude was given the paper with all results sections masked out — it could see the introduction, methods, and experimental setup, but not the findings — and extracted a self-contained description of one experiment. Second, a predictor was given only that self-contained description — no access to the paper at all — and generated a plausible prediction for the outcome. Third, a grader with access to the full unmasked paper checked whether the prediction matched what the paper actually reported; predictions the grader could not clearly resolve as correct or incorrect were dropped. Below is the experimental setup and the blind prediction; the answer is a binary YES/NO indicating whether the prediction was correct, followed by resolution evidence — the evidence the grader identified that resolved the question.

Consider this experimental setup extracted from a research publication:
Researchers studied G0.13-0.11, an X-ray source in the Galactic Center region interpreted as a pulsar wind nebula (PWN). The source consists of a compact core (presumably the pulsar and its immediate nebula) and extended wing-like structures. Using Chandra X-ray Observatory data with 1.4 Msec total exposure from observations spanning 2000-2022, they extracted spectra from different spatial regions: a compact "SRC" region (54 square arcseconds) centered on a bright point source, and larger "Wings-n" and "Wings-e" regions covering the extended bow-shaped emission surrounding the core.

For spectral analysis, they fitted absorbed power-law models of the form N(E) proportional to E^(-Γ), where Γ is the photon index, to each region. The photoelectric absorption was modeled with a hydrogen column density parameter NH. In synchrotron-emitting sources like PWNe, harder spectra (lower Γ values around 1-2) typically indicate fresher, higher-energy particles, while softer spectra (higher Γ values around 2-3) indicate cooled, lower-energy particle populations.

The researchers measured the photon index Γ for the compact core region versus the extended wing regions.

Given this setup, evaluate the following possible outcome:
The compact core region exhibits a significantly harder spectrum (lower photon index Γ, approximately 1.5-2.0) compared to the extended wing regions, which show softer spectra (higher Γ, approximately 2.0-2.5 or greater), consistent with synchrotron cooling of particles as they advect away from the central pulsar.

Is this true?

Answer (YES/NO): NO